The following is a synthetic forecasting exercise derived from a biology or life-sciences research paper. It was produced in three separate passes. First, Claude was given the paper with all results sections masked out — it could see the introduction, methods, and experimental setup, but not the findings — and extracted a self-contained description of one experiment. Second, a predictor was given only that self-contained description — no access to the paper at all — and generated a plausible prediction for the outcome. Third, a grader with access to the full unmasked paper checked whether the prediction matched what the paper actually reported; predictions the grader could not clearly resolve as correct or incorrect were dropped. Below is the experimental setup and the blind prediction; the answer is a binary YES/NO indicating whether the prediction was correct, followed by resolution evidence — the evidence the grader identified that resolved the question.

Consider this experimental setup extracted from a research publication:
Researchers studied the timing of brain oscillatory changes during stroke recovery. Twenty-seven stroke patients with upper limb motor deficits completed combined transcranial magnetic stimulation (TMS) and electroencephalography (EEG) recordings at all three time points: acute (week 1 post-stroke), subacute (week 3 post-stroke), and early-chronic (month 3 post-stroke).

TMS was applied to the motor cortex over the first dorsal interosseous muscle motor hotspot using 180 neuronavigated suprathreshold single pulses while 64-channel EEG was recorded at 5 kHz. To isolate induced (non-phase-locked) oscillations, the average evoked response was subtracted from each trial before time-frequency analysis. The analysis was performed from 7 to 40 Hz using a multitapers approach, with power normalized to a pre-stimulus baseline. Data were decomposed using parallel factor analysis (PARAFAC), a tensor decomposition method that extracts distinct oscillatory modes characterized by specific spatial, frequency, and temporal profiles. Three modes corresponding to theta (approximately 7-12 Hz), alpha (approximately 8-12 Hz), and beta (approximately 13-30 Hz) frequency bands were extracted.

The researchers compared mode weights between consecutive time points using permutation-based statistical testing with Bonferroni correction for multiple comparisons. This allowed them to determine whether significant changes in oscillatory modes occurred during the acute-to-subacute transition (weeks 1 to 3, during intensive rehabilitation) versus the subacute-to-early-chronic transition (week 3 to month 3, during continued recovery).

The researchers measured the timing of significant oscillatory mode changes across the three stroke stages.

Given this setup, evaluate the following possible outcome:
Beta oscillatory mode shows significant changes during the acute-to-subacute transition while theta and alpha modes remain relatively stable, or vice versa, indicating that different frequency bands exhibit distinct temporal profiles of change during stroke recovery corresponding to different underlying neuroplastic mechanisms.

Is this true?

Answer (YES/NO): NO